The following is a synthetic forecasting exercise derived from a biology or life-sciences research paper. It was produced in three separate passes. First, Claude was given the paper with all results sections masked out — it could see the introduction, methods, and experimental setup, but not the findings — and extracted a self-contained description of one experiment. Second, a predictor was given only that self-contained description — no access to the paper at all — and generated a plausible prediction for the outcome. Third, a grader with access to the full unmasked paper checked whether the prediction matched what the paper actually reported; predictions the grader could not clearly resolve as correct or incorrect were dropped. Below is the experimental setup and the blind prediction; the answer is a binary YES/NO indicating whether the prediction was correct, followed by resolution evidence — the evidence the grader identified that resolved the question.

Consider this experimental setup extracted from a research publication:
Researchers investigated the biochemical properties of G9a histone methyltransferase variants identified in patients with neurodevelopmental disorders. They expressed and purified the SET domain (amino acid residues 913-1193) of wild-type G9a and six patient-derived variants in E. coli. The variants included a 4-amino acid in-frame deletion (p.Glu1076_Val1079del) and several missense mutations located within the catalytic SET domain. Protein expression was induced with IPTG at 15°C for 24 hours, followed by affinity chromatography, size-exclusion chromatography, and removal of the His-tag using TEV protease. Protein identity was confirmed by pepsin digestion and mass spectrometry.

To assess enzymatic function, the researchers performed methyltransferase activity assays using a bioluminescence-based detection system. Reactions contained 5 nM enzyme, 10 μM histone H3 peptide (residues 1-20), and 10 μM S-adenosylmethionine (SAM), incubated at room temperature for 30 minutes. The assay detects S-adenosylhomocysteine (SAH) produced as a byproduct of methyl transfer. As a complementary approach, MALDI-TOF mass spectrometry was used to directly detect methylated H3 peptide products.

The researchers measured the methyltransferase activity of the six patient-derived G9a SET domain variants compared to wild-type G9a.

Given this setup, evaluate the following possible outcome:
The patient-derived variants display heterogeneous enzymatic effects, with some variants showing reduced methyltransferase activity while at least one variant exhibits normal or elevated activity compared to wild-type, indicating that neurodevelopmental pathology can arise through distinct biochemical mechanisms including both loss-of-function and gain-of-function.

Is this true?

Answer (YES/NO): NO